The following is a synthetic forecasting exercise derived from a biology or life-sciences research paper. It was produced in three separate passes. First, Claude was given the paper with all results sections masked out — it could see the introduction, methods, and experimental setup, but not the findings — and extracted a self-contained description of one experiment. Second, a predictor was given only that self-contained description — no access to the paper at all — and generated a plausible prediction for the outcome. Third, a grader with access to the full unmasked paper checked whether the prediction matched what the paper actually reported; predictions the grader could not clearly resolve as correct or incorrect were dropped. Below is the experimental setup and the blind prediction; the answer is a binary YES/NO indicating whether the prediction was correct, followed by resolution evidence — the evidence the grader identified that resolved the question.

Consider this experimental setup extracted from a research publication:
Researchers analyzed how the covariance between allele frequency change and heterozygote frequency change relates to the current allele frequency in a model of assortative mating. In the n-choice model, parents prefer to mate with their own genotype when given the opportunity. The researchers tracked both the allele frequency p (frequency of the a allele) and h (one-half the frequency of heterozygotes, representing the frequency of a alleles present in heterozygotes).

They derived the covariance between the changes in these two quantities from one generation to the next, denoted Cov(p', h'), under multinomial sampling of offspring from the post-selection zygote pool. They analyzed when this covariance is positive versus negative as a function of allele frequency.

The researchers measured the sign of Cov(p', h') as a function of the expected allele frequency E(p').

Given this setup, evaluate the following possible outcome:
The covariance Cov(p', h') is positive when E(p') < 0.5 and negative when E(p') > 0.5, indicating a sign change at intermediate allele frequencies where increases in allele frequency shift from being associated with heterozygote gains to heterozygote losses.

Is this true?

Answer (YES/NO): YES